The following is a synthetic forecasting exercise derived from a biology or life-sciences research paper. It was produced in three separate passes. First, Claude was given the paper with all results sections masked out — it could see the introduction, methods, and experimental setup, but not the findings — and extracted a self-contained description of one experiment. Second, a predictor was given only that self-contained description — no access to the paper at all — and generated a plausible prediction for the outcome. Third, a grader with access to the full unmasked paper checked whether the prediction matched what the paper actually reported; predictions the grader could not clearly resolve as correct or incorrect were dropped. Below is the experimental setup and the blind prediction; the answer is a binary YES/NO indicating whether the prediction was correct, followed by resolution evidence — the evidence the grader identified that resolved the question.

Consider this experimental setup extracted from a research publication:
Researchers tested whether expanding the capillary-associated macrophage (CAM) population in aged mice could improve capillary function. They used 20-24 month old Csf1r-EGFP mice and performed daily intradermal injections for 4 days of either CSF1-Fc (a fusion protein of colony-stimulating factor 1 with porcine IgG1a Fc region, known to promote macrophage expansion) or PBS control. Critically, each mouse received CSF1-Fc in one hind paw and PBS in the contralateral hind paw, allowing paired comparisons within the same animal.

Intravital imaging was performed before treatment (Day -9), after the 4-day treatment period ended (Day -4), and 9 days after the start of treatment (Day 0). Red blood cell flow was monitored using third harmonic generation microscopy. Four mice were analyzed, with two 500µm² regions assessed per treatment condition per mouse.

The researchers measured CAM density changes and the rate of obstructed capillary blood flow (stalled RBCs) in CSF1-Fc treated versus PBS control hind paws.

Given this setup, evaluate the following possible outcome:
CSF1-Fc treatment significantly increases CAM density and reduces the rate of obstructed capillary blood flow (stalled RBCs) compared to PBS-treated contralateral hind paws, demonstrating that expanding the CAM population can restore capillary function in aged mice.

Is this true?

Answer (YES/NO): YES